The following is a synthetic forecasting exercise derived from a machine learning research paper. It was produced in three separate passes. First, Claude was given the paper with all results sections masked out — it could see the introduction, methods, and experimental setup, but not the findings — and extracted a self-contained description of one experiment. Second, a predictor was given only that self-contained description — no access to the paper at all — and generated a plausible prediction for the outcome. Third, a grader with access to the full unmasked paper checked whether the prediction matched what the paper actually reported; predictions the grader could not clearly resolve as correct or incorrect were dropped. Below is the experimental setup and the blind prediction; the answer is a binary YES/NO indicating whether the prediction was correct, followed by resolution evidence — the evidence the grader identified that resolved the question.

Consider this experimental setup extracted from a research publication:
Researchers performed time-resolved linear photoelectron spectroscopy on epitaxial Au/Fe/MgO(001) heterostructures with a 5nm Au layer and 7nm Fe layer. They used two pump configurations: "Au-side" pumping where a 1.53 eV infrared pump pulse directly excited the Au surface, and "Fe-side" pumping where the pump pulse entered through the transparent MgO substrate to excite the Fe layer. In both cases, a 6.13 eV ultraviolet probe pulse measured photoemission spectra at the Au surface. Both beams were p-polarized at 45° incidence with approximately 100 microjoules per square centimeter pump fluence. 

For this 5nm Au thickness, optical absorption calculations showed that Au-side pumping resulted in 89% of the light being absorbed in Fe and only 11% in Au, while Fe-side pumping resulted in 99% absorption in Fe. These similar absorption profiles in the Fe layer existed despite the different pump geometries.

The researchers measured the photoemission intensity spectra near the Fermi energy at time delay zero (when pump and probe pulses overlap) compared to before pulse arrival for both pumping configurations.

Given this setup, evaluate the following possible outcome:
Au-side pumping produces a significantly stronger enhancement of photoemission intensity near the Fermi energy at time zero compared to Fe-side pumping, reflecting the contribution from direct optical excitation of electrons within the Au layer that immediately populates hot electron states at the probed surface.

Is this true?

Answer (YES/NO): NO